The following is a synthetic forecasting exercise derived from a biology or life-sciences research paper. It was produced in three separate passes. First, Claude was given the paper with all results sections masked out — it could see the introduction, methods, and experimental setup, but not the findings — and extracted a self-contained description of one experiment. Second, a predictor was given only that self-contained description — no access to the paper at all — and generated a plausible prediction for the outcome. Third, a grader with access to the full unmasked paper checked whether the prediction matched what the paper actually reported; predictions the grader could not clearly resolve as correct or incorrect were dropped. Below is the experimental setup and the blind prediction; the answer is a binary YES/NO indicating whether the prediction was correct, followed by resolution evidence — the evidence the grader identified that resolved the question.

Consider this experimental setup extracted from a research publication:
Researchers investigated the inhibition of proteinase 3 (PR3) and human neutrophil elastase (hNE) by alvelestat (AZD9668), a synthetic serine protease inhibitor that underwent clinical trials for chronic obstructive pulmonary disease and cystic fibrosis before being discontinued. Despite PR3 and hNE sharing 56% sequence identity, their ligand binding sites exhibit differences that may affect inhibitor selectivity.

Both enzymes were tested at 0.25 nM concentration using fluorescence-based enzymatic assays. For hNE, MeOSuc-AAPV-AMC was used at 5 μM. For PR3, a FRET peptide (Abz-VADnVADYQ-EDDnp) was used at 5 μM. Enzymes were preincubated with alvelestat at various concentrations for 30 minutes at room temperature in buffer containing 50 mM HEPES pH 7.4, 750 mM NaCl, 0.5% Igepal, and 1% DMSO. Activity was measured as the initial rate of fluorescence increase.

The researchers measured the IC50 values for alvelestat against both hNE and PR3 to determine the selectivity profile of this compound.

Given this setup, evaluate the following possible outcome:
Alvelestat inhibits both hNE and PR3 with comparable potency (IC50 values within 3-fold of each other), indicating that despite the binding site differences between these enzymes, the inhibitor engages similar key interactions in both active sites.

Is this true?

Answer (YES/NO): NO